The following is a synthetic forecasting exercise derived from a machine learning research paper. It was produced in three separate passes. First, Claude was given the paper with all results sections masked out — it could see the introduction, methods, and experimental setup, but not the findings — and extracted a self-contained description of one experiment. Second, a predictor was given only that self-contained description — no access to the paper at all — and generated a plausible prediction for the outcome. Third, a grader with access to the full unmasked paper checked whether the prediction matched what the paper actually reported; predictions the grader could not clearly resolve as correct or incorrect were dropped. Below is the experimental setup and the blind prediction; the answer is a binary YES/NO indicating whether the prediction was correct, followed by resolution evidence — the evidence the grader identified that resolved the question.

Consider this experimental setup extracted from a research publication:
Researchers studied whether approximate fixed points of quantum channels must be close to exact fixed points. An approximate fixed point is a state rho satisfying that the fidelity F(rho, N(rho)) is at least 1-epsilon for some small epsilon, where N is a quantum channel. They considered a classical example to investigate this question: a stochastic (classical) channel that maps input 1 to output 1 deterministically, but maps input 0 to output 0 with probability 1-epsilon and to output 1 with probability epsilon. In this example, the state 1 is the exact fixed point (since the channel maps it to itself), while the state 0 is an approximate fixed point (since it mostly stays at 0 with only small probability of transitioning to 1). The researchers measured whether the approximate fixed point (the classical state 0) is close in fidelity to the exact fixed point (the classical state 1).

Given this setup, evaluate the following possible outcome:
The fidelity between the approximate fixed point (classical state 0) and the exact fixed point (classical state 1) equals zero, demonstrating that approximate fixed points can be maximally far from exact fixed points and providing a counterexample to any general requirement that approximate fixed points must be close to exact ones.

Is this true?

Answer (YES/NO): YES